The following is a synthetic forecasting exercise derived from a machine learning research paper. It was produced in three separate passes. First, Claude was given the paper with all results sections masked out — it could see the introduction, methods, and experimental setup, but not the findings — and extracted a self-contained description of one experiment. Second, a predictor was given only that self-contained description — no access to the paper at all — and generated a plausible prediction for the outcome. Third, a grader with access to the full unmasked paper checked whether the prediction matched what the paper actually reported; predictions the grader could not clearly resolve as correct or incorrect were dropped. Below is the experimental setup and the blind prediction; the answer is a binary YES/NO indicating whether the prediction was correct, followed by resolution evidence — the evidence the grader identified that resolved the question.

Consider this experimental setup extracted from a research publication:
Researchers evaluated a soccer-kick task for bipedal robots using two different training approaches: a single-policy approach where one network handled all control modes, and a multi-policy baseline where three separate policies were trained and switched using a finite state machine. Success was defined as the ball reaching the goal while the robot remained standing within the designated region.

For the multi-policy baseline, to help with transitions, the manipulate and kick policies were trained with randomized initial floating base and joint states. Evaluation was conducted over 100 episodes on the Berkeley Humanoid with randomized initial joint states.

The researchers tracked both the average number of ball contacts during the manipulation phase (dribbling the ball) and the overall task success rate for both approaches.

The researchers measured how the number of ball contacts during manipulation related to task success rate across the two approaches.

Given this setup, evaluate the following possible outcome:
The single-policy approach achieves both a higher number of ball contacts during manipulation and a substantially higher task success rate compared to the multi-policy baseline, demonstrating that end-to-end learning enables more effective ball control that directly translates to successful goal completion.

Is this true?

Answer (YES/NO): NO